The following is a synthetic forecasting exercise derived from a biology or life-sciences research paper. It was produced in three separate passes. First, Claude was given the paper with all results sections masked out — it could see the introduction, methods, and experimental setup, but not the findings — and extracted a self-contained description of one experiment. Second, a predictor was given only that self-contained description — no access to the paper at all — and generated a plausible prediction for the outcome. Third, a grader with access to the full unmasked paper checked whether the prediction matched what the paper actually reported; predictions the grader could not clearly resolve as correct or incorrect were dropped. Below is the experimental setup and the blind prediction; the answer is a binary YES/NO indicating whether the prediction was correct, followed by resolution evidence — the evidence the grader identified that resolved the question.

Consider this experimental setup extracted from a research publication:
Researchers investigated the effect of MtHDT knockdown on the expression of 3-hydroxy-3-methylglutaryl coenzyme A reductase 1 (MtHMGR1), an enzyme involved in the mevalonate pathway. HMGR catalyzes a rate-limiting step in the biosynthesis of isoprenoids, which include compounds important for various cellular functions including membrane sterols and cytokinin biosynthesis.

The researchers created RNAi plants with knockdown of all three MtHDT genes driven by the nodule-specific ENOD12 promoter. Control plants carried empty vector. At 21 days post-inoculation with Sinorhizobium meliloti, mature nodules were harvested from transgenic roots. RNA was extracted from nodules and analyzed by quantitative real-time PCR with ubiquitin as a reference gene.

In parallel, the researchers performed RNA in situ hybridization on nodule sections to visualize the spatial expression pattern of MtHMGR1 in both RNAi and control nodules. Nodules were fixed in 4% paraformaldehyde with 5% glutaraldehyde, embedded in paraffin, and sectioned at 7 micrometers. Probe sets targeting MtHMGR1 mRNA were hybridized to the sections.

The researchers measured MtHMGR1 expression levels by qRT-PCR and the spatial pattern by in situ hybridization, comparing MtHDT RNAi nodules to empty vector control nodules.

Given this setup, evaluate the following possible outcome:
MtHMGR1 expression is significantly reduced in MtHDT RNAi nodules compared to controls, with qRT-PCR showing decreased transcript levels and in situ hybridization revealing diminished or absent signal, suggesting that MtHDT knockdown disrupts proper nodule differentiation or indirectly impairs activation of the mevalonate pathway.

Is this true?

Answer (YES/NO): NO